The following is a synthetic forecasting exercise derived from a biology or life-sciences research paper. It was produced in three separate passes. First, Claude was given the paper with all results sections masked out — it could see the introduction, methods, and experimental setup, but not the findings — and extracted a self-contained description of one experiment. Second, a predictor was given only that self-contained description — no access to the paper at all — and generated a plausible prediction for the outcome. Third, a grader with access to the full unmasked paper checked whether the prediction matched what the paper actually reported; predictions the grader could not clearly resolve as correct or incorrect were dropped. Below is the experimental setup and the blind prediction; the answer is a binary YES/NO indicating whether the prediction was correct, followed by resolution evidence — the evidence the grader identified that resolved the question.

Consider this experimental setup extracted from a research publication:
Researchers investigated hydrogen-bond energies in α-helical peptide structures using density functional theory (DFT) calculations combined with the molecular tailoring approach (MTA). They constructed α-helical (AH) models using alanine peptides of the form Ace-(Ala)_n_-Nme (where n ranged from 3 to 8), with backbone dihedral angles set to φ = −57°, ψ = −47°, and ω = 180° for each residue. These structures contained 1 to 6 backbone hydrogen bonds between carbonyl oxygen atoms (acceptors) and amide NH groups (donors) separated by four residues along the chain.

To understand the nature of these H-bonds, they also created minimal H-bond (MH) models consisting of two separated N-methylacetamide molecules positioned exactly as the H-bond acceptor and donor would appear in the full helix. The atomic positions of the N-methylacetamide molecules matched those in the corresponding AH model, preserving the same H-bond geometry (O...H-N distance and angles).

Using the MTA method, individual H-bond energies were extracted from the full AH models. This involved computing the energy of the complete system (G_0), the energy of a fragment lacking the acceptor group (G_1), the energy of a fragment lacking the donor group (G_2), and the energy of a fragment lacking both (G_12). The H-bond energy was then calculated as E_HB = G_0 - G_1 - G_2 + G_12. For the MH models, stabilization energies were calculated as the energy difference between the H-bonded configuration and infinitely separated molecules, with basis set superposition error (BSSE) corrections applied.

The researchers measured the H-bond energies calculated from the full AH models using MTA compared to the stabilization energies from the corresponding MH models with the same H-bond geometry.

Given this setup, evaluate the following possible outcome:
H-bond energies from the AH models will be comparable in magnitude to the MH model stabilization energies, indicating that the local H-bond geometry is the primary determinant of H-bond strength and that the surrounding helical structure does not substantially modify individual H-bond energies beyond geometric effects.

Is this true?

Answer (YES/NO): NO